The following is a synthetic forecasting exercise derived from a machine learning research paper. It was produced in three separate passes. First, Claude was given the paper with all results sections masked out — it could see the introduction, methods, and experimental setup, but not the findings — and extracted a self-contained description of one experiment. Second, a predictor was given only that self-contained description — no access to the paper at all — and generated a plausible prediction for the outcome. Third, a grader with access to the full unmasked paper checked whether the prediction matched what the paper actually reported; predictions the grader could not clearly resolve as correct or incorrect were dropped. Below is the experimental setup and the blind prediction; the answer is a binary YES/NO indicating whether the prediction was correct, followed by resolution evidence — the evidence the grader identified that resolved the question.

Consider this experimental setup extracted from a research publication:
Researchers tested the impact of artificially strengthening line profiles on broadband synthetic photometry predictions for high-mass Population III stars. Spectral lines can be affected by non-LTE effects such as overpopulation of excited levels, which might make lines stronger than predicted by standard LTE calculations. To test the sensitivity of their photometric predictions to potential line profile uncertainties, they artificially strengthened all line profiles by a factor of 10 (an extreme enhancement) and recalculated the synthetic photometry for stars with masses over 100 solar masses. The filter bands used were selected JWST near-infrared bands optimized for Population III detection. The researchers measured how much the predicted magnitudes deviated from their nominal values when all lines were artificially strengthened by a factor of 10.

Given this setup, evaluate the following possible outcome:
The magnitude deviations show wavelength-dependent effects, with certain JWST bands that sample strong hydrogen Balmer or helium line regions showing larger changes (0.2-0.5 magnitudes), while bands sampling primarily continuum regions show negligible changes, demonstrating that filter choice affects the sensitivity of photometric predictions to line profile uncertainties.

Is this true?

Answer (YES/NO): NO